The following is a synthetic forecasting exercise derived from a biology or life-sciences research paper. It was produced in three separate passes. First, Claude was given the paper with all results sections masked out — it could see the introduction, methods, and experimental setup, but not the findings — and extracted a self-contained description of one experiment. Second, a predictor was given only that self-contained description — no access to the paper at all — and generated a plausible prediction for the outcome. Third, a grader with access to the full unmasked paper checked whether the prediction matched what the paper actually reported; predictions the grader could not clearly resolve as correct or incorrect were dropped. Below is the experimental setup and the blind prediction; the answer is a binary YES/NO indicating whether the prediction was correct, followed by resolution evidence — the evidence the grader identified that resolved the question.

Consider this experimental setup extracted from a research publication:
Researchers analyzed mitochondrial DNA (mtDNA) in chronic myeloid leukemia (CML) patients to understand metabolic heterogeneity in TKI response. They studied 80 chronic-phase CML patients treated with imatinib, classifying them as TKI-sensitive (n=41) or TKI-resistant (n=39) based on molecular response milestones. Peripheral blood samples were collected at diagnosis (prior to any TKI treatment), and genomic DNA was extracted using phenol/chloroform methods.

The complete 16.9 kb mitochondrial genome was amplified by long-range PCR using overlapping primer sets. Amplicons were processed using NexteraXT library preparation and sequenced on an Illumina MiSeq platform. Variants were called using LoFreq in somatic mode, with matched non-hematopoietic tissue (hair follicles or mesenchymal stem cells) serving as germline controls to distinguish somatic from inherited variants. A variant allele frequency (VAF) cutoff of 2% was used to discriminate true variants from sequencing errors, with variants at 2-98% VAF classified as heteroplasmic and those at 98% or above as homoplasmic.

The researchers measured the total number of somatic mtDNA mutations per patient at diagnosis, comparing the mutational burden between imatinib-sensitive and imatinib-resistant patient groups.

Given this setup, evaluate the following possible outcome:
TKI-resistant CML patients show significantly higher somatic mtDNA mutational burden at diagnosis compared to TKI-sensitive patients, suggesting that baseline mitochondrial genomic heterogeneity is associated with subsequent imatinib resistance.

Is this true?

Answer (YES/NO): NO